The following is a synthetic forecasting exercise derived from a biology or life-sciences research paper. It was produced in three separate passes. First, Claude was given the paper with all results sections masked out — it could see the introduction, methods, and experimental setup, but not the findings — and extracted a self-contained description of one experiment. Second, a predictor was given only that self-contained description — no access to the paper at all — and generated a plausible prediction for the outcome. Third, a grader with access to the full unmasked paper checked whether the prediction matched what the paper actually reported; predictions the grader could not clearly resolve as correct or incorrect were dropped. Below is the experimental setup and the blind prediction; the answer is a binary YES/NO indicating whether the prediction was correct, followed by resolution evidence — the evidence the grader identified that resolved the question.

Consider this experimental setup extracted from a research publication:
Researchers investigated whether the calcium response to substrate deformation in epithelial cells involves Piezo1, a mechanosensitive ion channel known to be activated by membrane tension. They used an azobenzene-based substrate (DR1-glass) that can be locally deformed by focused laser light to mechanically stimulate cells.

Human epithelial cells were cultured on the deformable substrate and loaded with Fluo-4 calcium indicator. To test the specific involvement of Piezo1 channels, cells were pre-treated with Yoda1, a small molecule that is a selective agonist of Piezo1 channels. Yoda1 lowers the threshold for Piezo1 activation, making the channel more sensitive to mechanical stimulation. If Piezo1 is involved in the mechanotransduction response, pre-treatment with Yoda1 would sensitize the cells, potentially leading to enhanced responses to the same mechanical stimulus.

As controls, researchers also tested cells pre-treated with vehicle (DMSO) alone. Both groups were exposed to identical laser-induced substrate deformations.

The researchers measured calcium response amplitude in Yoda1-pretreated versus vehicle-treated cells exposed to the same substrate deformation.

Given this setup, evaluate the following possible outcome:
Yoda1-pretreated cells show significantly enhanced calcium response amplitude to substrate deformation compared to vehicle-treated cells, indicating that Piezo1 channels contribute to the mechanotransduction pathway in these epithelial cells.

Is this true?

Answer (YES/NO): NO